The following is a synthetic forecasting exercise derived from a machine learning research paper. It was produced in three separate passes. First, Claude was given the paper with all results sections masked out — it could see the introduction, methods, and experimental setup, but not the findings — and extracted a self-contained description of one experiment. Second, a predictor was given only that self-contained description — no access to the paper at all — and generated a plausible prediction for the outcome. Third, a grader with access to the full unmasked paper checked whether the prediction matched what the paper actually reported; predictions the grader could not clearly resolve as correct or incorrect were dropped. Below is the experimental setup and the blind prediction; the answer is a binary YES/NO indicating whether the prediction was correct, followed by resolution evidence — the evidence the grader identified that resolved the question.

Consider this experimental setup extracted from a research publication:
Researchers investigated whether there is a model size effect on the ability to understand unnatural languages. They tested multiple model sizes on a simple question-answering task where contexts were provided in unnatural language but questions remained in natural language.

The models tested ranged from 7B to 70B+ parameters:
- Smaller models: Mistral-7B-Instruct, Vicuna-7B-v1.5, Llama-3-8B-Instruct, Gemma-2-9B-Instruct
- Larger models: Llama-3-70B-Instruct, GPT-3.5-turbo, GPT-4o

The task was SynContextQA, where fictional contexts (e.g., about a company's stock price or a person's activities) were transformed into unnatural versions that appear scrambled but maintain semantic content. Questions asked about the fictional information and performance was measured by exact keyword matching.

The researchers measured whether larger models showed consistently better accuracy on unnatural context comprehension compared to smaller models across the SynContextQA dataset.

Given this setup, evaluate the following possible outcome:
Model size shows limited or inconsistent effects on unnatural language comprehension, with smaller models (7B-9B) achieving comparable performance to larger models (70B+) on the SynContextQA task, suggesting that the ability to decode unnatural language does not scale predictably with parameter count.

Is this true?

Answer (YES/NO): YES